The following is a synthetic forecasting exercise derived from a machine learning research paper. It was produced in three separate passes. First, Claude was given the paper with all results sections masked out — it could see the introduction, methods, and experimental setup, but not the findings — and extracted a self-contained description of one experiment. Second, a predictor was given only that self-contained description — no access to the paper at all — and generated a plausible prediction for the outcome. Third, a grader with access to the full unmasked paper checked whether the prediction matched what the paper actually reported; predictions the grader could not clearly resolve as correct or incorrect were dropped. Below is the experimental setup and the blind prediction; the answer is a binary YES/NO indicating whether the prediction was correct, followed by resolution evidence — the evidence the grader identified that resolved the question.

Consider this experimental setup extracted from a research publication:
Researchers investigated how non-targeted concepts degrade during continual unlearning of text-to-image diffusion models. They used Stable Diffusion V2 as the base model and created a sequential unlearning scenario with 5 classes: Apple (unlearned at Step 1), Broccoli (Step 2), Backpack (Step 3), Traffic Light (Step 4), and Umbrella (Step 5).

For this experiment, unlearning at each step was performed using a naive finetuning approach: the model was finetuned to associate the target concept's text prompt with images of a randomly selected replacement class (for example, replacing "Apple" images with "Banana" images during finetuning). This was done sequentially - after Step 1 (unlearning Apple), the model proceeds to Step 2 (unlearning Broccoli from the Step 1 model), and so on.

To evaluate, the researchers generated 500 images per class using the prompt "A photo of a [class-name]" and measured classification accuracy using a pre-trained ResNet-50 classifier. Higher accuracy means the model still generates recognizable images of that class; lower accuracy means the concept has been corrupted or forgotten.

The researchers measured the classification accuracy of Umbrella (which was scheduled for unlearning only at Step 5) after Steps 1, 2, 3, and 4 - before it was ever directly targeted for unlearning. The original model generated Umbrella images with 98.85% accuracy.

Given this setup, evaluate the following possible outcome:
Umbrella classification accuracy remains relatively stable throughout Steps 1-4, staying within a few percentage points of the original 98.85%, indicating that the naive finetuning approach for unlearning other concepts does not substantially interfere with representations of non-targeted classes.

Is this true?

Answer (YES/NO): NO